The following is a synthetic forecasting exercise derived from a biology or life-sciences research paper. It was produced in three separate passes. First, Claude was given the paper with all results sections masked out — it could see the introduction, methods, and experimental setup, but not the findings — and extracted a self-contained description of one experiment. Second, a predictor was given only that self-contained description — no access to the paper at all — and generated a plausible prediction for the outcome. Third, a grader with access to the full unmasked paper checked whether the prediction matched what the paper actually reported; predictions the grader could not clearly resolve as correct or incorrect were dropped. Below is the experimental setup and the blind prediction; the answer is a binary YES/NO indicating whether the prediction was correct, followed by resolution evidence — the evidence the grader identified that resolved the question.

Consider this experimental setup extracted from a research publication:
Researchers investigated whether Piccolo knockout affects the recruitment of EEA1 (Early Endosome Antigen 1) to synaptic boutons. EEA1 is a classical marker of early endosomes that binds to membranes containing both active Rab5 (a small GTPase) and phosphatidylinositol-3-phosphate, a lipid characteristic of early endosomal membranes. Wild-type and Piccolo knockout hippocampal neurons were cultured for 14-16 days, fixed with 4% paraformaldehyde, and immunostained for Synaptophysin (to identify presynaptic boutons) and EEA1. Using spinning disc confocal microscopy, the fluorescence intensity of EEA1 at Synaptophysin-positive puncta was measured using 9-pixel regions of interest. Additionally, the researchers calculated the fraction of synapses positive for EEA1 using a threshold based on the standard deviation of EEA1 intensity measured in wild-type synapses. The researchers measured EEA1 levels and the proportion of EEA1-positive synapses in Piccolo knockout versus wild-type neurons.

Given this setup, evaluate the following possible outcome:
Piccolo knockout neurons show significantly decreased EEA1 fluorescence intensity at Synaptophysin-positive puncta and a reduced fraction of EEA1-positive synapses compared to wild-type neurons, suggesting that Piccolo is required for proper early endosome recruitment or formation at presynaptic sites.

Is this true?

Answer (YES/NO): YES